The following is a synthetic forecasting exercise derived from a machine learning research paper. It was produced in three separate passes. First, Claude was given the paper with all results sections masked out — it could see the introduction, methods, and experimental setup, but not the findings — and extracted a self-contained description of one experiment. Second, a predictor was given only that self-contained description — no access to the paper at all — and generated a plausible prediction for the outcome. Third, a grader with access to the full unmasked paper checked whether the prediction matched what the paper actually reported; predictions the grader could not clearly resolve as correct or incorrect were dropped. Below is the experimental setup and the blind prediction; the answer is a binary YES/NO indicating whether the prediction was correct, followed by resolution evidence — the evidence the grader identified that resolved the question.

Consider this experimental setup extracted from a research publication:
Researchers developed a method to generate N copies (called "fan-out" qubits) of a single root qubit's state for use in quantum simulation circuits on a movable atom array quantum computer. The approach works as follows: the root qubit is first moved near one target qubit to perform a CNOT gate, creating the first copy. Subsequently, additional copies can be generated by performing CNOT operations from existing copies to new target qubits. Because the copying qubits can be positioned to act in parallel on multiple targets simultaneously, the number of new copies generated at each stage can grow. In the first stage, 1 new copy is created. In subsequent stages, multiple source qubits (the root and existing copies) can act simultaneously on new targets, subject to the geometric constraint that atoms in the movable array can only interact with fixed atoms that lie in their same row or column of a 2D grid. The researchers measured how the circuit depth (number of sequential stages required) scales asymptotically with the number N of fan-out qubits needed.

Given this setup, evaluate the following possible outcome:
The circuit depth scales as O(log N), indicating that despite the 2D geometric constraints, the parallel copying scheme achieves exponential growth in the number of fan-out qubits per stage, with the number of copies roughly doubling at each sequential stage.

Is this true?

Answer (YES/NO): NO